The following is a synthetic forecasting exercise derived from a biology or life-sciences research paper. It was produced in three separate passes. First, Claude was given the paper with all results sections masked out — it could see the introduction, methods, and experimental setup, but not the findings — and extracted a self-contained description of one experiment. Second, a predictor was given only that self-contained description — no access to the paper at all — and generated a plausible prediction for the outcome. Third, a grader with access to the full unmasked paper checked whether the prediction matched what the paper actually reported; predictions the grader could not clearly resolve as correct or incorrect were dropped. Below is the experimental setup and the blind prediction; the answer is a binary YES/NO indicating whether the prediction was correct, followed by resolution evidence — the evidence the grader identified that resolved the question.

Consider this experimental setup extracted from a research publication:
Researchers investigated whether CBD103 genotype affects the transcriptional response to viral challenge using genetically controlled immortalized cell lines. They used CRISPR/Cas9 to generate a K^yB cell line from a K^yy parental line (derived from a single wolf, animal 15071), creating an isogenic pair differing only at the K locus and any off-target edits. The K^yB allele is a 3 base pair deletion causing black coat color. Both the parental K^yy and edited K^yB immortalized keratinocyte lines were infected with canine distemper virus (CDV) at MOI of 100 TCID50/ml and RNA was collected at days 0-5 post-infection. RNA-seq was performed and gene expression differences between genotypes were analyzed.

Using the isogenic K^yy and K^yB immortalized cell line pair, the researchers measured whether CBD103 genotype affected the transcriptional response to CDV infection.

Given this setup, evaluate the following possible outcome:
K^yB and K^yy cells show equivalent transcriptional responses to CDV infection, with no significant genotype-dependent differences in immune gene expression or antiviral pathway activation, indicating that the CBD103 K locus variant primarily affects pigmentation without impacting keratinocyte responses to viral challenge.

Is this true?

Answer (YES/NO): NO